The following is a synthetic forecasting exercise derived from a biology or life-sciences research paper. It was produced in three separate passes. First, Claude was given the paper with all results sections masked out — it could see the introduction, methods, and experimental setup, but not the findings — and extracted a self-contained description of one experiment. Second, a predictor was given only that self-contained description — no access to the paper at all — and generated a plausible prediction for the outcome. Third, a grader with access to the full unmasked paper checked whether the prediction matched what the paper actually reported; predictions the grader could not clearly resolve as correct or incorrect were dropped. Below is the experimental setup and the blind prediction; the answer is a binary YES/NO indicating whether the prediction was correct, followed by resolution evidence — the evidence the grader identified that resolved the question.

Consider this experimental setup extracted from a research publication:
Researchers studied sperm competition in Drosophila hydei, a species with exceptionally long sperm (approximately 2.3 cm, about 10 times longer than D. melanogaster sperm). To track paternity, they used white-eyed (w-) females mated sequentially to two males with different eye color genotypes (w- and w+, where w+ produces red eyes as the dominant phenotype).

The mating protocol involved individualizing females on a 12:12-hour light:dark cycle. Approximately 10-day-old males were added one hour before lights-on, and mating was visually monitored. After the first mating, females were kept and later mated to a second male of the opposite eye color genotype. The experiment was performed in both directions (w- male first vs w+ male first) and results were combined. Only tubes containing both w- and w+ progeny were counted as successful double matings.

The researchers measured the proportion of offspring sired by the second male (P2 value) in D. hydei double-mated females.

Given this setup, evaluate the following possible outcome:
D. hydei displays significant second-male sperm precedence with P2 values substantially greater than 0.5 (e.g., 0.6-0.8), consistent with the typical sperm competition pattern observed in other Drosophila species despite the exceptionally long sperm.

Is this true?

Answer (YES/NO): NO